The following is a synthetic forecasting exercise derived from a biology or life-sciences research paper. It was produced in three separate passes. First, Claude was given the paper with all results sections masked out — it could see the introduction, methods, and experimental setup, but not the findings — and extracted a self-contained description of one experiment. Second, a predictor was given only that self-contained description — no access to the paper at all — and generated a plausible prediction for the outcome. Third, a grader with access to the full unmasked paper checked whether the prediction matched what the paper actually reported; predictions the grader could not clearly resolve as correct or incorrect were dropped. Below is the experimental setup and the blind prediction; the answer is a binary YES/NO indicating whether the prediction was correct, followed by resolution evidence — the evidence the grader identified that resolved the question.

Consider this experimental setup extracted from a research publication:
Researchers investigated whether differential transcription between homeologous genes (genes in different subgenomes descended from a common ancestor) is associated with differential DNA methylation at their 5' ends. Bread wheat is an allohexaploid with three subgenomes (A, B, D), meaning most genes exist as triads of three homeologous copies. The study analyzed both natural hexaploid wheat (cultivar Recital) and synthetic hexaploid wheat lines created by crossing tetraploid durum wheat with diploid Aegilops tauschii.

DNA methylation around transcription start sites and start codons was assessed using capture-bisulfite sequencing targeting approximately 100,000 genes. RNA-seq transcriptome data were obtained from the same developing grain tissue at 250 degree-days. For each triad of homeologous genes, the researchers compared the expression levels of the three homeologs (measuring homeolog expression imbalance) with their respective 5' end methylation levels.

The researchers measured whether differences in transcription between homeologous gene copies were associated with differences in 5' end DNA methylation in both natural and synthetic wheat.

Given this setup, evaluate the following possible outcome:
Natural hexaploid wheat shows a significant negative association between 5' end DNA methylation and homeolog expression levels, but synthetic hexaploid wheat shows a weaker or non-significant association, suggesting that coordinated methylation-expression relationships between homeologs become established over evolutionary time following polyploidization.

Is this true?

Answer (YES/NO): NO